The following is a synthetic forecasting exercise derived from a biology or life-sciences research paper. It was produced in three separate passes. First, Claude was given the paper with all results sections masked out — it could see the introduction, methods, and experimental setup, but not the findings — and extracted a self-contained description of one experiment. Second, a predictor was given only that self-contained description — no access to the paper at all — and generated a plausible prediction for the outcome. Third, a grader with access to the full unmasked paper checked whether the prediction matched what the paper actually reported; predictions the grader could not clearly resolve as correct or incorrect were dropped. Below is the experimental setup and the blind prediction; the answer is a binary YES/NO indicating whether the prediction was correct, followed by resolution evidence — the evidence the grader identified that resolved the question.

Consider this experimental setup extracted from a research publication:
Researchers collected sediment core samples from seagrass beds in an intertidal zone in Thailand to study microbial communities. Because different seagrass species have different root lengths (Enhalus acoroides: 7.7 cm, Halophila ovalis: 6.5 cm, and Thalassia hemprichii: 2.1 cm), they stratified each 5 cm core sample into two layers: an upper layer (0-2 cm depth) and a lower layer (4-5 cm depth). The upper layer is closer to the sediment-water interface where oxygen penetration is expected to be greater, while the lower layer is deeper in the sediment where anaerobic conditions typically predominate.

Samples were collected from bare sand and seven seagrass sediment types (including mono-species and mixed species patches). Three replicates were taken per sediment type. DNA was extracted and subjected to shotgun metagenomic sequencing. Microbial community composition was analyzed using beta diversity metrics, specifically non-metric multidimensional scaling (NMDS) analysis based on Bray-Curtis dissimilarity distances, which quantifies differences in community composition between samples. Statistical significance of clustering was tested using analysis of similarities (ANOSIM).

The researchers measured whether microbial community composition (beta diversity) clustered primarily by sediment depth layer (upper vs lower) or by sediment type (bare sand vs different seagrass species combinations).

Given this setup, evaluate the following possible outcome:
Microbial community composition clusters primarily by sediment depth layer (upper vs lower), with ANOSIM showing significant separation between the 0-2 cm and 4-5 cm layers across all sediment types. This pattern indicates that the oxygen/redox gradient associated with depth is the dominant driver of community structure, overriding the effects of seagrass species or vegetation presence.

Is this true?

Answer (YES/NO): NO